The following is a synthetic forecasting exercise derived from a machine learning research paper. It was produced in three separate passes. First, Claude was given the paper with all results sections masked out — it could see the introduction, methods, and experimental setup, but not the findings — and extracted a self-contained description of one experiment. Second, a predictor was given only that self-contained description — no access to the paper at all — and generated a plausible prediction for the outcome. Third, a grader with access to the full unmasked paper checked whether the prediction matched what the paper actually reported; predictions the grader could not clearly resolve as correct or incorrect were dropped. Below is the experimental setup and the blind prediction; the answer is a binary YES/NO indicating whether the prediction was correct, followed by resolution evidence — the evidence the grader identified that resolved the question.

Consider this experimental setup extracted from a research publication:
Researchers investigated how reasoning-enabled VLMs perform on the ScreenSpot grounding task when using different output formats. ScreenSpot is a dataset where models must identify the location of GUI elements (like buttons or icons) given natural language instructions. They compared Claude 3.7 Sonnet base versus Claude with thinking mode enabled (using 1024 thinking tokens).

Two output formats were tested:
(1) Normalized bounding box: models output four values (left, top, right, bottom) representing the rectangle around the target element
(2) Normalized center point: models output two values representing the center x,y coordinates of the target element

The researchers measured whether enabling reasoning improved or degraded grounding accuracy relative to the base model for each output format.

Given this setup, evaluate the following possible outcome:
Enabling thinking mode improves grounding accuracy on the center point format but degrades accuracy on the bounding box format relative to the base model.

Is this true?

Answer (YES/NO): YES